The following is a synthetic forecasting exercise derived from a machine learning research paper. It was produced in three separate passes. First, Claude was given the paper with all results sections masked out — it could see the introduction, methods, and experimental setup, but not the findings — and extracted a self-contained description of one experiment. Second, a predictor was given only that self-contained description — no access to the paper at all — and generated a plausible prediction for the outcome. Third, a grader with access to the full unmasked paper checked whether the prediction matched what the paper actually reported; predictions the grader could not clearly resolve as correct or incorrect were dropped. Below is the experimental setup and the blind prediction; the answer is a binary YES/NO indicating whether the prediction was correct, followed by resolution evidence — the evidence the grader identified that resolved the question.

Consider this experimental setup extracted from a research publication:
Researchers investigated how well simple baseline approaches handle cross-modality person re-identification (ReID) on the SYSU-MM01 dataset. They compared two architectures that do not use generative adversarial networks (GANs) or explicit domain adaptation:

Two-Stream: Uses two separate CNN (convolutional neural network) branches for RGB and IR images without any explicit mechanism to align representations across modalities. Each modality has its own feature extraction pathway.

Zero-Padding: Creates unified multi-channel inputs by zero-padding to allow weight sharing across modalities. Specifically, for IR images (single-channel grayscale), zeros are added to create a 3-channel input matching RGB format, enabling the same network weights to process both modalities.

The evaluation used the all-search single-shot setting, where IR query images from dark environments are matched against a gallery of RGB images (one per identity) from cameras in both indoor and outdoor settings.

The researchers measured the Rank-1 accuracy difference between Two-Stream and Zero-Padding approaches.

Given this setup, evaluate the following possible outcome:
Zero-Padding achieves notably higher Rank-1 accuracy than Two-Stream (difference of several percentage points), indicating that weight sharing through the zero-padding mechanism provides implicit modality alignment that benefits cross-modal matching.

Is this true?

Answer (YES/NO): YES